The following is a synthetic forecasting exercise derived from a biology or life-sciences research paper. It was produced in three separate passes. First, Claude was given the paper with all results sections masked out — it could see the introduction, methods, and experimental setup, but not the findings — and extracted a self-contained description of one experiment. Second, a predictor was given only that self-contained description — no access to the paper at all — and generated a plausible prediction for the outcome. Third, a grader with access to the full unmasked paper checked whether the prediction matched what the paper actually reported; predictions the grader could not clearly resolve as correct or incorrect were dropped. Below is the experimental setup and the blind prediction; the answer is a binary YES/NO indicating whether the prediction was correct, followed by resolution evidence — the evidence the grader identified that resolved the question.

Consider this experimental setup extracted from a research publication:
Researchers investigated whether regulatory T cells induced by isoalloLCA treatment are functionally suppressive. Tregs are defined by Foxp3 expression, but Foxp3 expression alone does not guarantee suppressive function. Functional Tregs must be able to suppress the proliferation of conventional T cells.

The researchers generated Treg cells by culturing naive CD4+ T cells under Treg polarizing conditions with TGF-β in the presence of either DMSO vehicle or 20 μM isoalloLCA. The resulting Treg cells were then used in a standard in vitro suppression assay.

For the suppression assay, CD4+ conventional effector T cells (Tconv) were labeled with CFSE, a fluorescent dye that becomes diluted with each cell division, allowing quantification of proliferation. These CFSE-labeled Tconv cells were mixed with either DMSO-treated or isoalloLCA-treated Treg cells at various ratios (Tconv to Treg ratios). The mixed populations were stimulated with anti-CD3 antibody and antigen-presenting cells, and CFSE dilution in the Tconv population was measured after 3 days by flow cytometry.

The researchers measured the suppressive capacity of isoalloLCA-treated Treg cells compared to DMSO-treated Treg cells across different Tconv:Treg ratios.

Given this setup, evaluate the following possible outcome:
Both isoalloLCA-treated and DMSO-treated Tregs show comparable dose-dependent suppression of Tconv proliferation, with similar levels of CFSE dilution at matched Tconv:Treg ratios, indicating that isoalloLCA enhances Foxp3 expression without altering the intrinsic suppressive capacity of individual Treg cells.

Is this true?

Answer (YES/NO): NO